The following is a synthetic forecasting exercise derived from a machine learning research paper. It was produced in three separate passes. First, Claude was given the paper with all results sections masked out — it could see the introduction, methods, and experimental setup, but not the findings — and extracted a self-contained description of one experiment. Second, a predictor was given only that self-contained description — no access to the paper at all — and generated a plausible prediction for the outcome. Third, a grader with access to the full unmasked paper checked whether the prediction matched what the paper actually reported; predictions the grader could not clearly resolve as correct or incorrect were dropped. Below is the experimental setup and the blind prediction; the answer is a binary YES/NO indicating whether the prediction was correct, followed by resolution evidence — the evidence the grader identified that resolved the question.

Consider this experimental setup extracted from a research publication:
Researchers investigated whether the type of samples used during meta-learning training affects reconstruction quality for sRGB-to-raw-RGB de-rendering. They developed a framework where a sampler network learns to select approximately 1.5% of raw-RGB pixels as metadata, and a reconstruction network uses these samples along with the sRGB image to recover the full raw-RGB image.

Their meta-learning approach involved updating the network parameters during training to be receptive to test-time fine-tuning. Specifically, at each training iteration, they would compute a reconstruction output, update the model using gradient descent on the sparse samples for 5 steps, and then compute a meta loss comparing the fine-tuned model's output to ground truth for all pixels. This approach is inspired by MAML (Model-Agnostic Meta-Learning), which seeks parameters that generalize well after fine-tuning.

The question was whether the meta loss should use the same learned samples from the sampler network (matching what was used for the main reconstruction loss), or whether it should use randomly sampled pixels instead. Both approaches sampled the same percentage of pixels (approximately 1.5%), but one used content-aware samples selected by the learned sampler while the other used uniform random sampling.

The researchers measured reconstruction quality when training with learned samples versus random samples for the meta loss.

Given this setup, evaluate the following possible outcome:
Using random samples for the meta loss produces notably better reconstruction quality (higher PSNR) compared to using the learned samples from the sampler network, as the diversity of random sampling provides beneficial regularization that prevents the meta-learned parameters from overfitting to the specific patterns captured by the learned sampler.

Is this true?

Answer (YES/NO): YES